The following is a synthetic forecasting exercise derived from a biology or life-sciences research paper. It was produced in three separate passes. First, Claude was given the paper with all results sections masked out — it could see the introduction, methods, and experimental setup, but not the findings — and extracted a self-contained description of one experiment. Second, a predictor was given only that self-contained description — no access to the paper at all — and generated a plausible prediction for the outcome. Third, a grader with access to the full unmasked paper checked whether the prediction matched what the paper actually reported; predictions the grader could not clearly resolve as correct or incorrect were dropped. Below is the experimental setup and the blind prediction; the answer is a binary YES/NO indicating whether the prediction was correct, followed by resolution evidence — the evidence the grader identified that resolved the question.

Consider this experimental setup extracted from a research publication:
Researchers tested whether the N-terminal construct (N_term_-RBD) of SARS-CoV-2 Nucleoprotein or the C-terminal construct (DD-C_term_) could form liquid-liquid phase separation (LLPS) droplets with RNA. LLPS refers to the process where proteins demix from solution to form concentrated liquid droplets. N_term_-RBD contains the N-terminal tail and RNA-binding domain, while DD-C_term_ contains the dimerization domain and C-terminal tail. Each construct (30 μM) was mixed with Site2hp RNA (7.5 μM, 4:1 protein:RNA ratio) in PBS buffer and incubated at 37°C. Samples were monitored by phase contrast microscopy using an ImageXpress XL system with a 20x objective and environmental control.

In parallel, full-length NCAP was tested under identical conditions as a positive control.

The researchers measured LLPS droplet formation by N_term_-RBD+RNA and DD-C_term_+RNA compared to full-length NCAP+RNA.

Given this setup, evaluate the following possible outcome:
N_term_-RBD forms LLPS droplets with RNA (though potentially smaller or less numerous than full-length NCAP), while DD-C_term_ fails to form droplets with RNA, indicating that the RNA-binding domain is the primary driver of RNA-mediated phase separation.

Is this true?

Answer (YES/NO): NO